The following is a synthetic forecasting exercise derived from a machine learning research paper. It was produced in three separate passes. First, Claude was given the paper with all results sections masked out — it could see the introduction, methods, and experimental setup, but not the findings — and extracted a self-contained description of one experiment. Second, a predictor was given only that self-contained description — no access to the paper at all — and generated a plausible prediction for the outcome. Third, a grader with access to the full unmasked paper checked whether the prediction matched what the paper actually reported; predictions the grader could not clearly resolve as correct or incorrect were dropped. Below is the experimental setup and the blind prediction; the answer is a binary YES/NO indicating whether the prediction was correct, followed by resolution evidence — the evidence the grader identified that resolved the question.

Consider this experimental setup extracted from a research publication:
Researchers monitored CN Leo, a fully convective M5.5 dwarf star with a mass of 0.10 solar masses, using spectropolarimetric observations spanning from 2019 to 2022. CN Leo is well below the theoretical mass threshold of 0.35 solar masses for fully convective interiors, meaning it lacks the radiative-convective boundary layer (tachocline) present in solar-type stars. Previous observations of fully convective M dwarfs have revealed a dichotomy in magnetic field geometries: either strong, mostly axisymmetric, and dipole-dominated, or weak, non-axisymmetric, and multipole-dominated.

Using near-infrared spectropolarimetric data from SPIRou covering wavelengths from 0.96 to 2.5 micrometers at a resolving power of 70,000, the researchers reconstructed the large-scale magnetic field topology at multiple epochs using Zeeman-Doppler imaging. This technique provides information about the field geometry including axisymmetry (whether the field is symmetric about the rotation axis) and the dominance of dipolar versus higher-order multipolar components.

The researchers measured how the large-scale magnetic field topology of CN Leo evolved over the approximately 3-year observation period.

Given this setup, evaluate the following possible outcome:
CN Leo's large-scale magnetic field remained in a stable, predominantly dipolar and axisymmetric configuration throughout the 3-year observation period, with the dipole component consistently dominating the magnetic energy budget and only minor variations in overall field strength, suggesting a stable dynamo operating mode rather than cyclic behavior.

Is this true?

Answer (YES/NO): NO